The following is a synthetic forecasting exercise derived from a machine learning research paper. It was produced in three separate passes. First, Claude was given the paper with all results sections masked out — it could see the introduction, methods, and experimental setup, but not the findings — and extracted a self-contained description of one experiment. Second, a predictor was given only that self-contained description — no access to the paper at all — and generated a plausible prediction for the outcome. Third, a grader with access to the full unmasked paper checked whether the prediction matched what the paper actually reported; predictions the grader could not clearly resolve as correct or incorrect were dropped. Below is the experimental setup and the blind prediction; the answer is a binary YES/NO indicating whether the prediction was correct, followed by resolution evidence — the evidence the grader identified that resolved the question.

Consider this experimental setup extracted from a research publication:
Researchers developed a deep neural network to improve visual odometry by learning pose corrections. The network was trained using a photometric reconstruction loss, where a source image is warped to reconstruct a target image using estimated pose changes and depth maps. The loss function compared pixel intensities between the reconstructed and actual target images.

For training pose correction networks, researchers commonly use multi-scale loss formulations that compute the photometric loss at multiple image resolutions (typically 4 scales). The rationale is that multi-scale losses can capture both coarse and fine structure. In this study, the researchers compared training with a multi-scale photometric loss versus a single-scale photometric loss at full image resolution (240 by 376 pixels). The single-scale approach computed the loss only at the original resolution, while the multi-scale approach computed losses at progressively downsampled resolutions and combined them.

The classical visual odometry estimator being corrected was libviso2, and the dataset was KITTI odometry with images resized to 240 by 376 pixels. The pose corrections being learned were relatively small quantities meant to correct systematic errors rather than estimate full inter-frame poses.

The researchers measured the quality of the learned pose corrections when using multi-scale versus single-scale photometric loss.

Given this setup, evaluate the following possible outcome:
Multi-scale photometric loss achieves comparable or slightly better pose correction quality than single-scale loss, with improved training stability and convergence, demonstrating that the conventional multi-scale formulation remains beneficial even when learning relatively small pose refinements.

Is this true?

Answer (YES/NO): NO